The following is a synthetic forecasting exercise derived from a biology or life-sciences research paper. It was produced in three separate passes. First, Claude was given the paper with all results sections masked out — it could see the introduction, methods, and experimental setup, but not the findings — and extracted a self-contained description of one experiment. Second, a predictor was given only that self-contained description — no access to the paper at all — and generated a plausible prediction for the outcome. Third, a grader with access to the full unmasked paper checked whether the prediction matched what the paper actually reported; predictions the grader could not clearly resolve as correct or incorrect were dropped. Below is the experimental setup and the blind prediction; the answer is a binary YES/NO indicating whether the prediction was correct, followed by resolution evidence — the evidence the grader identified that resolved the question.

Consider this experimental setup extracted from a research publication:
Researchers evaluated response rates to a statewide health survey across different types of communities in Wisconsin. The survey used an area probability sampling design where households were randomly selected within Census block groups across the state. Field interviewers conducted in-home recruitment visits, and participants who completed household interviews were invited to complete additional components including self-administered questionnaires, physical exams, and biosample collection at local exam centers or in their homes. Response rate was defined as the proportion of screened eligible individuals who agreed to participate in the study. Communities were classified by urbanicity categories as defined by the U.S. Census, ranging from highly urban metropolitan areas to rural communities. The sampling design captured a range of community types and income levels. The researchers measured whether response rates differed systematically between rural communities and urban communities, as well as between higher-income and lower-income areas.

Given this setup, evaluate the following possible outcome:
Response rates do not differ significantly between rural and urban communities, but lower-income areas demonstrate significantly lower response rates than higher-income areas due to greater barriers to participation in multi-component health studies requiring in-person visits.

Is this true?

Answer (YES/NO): NO